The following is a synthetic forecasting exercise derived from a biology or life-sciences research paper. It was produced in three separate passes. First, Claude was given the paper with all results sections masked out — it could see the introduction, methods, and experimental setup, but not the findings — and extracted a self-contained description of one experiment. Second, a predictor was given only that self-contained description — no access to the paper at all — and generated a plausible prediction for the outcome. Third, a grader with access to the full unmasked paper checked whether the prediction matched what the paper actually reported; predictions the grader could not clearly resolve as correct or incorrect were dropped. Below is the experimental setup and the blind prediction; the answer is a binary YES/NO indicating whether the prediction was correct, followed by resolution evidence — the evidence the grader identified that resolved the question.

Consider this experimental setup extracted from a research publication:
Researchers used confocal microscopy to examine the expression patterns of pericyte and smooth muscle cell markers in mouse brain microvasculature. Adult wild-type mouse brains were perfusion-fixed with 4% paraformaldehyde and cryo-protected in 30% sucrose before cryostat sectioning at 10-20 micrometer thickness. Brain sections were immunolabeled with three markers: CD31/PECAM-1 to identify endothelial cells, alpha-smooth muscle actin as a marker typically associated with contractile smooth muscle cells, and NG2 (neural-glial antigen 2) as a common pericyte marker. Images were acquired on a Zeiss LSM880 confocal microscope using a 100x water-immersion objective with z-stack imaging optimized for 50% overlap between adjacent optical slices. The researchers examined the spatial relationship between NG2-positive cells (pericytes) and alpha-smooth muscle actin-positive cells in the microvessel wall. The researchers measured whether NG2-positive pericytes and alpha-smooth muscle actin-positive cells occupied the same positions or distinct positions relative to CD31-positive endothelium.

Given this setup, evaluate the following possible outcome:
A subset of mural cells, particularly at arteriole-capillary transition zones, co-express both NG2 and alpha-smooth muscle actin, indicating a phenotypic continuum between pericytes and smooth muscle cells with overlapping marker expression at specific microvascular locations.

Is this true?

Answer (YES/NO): NO